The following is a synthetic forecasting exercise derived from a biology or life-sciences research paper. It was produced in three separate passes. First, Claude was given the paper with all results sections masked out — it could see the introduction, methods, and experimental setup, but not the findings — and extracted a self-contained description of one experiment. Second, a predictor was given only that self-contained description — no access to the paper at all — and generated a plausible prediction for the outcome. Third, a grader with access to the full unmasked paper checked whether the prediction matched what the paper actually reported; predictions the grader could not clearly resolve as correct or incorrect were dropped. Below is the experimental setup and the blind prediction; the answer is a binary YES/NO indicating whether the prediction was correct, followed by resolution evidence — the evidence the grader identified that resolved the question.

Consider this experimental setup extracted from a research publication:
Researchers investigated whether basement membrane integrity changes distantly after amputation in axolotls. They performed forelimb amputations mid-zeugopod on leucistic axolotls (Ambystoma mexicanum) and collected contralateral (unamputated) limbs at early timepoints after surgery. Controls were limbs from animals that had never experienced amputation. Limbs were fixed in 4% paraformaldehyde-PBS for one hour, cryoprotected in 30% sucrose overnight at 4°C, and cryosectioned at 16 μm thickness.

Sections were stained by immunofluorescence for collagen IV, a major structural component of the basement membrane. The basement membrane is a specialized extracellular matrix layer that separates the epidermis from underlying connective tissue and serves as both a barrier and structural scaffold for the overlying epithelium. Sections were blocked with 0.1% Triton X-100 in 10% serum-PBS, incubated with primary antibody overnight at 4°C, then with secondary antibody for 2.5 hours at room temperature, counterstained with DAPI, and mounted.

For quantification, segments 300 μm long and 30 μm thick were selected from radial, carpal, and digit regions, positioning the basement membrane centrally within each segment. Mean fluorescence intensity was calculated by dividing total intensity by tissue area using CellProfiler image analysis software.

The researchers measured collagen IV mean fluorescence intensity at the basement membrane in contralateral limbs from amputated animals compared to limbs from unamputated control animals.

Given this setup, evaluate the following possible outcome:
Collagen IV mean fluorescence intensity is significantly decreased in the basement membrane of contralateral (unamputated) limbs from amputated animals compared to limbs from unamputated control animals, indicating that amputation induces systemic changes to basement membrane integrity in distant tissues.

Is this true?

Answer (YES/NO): NO